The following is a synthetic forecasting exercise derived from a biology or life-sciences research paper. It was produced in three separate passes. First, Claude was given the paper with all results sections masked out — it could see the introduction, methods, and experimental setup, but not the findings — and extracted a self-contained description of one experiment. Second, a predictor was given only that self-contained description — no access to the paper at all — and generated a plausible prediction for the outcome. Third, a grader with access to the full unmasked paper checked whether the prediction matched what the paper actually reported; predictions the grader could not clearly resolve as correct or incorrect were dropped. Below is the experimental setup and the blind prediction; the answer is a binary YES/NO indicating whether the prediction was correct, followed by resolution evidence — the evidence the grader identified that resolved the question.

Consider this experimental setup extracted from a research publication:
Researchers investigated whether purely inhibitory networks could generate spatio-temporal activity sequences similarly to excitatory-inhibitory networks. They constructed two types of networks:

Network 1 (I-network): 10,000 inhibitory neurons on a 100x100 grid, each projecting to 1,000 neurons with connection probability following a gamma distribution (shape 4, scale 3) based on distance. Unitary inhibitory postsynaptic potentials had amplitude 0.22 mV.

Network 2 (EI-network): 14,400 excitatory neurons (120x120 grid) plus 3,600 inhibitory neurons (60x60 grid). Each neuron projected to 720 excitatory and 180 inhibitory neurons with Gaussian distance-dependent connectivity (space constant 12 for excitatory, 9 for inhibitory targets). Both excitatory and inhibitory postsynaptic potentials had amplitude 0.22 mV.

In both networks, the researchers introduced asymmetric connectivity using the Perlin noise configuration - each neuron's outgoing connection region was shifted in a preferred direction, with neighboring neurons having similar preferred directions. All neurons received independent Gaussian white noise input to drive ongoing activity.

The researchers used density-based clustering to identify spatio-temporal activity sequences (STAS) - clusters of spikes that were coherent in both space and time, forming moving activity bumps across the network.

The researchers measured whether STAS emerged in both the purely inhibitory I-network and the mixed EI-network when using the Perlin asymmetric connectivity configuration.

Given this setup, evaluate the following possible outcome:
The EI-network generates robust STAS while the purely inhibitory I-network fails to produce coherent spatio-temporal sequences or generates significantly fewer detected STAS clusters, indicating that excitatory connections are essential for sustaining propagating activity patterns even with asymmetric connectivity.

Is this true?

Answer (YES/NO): NO